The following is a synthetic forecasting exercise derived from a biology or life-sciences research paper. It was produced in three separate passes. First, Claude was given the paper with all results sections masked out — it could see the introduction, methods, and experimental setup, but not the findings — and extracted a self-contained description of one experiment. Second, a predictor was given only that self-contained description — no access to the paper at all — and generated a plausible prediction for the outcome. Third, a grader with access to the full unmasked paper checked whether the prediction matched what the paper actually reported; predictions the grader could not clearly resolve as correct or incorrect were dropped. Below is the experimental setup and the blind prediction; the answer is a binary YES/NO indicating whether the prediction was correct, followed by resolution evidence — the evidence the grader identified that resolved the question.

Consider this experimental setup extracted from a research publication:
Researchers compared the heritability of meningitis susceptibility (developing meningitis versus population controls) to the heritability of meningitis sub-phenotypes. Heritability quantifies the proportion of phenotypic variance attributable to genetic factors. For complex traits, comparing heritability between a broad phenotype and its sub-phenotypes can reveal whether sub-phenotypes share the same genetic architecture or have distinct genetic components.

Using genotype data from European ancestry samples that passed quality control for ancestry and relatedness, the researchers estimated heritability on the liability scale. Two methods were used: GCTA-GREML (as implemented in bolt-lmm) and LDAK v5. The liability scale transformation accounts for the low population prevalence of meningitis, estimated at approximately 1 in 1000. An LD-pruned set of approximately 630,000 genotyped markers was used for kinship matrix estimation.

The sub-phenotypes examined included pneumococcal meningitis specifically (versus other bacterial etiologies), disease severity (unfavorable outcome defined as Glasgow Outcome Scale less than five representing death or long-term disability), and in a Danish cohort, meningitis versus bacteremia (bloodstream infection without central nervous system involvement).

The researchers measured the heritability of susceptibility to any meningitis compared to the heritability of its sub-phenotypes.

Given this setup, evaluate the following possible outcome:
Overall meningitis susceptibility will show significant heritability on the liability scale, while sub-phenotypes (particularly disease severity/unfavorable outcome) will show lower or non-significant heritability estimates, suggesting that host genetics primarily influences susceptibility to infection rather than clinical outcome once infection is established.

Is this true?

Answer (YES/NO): NO